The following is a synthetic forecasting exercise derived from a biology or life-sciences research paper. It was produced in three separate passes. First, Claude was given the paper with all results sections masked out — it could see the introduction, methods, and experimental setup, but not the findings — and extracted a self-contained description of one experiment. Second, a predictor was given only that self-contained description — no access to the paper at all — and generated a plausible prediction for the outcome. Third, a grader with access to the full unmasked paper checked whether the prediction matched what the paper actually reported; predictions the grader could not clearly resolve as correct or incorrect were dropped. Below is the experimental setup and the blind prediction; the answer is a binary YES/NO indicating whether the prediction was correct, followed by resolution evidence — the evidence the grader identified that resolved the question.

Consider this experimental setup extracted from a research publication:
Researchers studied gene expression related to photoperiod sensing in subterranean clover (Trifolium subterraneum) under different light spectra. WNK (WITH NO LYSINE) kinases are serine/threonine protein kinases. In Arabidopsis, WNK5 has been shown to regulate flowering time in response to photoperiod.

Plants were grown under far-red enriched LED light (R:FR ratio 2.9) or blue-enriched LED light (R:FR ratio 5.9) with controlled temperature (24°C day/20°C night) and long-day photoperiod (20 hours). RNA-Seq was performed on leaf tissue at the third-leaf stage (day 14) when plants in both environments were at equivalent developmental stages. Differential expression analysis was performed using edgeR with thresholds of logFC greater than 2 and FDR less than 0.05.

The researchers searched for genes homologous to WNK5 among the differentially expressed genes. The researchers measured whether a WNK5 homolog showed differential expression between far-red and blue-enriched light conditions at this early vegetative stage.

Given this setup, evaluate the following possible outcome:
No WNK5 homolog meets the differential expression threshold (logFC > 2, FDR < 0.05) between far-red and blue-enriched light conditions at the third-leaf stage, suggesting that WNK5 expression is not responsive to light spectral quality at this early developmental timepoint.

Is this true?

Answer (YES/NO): NO